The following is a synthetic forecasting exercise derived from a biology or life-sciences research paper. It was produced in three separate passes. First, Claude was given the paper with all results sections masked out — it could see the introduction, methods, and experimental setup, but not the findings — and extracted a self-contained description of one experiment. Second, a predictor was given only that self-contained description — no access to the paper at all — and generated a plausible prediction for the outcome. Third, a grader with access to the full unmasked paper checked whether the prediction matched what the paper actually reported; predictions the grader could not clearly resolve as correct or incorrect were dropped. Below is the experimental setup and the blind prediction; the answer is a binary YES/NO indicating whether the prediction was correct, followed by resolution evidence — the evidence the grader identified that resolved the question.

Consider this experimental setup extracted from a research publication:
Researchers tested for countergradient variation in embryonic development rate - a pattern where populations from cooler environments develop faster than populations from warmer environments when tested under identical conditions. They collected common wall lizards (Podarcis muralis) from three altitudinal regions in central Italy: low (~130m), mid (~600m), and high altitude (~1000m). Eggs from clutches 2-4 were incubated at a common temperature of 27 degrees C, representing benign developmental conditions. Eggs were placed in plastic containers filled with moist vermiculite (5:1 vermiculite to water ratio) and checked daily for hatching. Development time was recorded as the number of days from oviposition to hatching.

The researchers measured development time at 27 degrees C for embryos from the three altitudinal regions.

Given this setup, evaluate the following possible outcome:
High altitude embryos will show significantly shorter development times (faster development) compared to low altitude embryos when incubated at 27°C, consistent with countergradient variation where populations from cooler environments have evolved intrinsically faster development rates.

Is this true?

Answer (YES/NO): YES